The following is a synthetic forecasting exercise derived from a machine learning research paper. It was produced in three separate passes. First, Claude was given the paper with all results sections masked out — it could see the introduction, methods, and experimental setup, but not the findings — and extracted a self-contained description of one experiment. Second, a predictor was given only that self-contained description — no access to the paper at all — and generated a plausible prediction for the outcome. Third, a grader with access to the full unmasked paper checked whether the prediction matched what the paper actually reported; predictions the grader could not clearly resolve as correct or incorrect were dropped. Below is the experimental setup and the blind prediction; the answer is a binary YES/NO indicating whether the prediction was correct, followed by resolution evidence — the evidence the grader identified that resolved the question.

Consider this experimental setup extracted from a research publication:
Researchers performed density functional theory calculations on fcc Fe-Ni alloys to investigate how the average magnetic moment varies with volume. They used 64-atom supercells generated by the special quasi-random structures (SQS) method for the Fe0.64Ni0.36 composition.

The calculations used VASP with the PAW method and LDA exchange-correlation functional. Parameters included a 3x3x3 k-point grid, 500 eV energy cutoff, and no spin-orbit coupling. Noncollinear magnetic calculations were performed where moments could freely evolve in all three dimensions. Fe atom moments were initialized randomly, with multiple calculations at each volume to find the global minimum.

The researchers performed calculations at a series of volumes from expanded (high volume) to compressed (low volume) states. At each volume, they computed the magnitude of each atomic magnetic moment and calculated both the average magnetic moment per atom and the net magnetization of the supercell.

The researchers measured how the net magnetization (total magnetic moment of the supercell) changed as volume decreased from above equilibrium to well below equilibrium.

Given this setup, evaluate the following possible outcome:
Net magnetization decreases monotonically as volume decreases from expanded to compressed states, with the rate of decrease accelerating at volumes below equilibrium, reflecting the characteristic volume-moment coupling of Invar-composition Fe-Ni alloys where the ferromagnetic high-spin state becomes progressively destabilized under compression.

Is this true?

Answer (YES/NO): NO